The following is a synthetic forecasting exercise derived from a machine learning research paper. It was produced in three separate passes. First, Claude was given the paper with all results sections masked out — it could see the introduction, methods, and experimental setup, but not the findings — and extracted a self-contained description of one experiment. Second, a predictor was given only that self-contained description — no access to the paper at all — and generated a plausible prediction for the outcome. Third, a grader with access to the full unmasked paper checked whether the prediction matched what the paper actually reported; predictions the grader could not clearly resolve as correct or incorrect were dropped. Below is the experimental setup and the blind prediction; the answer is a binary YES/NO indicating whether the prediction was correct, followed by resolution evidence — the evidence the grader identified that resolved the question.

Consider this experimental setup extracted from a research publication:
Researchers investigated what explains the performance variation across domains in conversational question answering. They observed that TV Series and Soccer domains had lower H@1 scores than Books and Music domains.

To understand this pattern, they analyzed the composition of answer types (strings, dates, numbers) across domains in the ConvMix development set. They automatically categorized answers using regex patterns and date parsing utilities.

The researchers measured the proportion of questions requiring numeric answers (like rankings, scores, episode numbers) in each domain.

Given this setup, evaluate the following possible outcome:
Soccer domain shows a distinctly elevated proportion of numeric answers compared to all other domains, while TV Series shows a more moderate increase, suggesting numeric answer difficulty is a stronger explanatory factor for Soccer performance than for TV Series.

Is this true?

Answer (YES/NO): NO